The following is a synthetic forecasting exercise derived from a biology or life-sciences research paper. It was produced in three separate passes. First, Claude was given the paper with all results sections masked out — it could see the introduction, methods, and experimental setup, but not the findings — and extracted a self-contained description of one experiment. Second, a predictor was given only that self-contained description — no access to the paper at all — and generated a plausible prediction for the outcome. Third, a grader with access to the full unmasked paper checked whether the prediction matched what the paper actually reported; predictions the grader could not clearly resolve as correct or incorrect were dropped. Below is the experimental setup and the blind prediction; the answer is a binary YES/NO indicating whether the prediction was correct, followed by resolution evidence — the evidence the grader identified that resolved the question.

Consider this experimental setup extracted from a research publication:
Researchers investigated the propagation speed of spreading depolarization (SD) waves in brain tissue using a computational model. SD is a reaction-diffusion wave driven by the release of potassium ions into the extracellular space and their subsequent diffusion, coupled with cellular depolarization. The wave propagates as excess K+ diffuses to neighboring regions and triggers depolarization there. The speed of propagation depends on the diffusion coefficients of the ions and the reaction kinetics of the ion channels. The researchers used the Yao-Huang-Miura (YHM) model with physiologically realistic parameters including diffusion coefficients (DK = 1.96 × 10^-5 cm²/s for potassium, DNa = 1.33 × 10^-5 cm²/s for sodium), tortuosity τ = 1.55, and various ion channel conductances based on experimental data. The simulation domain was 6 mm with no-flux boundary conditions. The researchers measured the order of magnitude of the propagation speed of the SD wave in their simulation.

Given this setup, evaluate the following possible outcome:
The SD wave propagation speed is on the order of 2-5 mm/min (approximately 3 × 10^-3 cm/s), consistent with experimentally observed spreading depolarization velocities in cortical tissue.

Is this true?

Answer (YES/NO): YES